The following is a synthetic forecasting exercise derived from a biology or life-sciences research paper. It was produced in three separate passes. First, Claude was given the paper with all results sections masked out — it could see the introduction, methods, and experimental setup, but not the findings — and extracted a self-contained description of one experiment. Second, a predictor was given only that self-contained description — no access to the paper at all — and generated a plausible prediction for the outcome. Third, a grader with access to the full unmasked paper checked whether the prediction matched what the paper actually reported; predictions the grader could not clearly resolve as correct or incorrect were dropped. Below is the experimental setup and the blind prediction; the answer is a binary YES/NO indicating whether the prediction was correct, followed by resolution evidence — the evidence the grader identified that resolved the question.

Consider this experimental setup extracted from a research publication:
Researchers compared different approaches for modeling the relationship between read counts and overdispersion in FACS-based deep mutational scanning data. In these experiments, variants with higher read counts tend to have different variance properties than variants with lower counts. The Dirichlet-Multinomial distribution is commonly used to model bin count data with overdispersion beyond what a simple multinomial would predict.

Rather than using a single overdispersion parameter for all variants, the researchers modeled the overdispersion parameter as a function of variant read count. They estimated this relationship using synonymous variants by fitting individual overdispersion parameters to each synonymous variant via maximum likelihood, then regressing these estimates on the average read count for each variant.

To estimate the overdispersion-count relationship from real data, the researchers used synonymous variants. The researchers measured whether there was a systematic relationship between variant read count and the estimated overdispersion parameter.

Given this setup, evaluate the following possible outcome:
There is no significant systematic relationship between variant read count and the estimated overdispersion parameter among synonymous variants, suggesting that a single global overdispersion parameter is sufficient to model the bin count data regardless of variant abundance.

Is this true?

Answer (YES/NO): NO